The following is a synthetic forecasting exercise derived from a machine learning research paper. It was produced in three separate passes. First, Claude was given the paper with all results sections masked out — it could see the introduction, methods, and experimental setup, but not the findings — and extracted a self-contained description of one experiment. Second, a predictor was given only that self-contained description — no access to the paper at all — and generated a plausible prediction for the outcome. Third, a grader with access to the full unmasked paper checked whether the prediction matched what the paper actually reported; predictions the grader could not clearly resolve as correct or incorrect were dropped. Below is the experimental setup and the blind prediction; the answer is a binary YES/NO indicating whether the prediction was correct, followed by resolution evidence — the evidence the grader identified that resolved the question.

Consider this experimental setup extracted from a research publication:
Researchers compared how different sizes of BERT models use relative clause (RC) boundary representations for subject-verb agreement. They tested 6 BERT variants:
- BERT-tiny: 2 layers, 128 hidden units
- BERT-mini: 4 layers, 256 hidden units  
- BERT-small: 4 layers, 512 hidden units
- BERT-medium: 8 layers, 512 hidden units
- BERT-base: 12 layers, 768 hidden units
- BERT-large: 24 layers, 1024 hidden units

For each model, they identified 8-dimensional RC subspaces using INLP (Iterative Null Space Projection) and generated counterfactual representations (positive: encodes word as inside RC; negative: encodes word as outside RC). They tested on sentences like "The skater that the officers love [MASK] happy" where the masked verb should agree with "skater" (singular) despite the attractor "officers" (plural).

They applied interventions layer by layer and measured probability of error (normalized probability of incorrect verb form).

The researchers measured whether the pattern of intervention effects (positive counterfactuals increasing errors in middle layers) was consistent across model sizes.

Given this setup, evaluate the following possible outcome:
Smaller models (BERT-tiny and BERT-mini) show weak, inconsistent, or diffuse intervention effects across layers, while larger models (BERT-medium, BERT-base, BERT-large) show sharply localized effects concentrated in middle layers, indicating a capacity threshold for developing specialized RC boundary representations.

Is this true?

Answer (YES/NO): NO